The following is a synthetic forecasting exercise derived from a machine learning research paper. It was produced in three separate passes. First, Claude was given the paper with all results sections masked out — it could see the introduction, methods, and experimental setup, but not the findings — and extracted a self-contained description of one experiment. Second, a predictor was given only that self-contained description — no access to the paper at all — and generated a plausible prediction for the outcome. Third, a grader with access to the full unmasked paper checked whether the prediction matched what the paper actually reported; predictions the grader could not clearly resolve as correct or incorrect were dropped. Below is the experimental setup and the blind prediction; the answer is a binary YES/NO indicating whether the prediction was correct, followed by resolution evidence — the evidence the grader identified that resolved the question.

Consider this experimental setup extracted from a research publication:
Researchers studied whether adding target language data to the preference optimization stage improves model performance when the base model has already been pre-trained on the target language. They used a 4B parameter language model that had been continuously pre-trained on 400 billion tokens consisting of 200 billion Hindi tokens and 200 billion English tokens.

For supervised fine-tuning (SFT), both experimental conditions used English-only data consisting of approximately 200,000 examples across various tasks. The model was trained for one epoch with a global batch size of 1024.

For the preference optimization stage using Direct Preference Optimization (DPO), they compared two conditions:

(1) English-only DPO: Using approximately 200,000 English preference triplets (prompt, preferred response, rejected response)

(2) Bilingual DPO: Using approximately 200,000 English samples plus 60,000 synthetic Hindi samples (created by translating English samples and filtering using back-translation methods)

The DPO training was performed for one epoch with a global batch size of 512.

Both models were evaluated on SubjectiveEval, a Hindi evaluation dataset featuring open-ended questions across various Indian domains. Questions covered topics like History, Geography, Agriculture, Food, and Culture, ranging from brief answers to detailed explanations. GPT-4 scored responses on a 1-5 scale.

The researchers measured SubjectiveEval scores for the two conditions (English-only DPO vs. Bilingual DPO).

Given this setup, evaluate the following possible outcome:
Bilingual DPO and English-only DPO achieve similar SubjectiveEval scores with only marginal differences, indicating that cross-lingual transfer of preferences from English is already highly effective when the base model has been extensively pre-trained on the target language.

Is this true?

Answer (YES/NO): NO